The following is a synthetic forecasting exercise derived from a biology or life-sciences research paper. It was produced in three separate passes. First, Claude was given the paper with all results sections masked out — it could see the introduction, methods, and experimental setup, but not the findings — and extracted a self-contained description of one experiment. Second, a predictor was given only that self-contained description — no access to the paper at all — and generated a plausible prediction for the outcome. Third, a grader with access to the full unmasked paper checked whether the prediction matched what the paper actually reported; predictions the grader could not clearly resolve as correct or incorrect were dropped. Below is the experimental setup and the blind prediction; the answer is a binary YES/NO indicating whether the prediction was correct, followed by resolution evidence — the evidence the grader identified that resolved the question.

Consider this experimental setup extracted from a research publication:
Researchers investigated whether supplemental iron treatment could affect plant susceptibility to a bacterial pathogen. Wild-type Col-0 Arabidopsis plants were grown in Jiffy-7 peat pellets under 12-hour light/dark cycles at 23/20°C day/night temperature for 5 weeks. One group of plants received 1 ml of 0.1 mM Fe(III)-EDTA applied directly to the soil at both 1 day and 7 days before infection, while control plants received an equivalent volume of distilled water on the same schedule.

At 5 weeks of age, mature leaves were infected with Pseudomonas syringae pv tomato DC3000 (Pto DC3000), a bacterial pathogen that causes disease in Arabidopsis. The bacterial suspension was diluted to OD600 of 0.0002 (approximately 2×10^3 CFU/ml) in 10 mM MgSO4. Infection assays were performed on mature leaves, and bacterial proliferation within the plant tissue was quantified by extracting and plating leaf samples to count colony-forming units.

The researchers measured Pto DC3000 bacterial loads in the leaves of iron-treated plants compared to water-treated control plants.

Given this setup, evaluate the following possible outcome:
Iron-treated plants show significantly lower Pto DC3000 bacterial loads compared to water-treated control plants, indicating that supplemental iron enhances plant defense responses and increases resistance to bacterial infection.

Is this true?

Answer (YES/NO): YES